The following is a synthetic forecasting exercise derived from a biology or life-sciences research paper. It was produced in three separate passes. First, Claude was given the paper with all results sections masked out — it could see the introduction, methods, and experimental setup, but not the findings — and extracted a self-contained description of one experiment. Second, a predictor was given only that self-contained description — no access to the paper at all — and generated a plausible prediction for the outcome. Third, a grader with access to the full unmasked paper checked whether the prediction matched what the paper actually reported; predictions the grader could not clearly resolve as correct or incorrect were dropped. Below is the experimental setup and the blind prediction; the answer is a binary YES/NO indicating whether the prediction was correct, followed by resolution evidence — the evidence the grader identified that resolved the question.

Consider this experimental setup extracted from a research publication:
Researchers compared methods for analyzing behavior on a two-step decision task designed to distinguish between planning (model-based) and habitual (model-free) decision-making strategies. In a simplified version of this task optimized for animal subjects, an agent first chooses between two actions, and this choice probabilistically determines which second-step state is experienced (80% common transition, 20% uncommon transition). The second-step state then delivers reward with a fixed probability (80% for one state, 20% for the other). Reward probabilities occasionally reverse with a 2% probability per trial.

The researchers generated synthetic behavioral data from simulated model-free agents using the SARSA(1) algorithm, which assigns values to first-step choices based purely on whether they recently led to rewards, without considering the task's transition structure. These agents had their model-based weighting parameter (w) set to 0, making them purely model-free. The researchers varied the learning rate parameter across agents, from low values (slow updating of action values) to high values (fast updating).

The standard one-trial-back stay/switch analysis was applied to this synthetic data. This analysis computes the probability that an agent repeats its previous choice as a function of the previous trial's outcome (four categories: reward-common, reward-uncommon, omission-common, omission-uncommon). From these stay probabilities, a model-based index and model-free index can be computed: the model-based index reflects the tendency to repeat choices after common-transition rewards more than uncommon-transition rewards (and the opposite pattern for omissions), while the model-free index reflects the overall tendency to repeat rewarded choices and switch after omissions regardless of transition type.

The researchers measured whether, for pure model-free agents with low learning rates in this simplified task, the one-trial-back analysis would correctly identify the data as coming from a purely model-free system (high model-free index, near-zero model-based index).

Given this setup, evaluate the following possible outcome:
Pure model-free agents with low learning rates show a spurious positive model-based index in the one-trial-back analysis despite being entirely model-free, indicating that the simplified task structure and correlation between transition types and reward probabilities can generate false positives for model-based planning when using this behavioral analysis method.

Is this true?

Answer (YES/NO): YES